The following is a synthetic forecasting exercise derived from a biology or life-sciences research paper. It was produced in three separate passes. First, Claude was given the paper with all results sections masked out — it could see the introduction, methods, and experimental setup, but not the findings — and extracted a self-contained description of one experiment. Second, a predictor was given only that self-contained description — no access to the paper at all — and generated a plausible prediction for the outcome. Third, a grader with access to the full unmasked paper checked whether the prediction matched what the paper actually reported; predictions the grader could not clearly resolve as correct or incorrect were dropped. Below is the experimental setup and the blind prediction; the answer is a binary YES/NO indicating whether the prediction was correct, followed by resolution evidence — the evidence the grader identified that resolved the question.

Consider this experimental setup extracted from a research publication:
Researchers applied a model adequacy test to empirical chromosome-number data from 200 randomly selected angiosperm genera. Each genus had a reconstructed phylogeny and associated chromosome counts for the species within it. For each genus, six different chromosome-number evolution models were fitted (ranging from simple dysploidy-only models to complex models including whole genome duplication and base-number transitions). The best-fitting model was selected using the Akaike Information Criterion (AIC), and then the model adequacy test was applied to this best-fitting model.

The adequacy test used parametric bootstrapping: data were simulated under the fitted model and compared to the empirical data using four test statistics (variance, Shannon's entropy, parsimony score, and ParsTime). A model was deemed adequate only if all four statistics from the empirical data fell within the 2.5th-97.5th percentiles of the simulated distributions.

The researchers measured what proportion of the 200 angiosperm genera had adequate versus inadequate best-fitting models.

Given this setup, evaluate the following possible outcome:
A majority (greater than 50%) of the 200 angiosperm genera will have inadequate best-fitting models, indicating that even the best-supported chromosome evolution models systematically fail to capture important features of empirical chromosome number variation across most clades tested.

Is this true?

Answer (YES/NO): NO